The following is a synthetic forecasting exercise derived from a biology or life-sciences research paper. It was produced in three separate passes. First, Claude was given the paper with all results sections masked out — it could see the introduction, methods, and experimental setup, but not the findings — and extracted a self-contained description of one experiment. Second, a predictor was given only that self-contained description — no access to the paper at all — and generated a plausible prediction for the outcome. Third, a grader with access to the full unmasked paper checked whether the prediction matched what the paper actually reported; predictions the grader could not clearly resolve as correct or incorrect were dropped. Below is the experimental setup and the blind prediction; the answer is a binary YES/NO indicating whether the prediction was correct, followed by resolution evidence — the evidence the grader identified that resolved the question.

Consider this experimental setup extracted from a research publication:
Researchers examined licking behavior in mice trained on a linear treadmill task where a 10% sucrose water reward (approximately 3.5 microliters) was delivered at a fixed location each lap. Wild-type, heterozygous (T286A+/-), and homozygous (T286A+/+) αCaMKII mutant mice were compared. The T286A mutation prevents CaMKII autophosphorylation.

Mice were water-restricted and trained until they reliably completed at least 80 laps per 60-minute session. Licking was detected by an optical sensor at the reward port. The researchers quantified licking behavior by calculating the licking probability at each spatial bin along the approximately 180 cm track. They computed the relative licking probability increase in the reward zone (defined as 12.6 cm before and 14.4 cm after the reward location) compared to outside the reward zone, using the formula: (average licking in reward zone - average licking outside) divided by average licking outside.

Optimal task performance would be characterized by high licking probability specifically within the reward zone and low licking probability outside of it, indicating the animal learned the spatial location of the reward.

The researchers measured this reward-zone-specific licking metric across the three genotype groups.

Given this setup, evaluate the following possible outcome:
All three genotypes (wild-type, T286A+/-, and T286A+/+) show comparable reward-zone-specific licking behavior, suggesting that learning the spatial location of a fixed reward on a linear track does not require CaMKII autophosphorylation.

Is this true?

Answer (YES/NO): NO